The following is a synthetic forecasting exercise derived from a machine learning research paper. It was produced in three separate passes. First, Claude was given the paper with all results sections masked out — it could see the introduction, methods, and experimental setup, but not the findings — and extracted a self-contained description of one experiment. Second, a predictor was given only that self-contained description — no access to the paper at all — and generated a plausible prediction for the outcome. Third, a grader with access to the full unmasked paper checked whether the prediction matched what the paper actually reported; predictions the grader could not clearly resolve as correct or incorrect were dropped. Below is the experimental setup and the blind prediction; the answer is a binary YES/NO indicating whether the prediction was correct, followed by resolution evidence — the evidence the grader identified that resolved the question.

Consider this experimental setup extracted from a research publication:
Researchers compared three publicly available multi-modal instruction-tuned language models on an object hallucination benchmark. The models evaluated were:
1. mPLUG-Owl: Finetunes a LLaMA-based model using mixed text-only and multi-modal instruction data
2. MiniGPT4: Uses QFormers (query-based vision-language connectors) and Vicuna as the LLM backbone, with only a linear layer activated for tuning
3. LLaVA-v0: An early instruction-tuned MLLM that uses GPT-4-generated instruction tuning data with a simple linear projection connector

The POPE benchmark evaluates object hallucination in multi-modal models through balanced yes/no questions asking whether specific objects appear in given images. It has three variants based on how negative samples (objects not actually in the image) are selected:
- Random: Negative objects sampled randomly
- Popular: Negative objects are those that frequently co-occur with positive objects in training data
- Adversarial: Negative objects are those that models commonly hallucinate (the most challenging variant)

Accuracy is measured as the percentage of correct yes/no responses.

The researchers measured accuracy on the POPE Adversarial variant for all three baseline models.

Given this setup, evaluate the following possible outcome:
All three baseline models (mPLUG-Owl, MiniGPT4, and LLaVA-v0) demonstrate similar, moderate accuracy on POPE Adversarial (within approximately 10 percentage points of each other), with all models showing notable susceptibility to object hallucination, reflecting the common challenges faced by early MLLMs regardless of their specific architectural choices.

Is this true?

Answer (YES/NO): NO